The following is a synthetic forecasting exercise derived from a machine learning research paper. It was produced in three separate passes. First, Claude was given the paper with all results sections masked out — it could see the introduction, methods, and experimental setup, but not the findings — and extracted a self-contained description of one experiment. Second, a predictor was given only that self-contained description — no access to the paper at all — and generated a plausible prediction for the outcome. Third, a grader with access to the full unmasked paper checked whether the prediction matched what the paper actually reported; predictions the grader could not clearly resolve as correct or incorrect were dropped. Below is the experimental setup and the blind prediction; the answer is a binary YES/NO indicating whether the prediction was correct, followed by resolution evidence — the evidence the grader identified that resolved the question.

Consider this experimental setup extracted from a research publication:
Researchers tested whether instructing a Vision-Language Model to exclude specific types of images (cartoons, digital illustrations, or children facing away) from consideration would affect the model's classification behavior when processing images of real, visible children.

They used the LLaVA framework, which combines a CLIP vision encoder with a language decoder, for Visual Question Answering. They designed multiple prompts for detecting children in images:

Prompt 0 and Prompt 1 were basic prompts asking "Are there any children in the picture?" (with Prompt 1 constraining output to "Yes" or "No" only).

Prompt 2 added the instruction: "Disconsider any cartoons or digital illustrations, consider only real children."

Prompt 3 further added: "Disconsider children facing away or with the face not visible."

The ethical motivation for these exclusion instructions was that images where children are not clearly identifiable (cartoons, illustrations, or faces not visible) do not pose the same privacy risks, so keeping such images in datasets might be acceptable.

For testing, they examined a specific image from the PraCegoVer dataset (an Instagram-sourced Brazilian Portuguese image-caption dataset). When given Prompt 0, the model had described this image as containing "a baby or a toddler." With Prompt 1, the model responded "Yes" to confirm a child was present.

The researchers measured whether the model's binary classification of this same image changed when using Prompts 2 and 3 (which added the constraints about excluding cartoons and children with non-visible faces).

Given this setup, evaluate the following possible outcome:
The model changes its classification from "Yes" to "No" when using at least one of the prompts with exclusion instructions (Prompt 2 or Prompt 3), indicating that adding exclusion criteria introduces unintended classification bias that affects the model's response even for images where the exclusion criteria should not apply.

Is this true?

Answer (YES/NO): YES